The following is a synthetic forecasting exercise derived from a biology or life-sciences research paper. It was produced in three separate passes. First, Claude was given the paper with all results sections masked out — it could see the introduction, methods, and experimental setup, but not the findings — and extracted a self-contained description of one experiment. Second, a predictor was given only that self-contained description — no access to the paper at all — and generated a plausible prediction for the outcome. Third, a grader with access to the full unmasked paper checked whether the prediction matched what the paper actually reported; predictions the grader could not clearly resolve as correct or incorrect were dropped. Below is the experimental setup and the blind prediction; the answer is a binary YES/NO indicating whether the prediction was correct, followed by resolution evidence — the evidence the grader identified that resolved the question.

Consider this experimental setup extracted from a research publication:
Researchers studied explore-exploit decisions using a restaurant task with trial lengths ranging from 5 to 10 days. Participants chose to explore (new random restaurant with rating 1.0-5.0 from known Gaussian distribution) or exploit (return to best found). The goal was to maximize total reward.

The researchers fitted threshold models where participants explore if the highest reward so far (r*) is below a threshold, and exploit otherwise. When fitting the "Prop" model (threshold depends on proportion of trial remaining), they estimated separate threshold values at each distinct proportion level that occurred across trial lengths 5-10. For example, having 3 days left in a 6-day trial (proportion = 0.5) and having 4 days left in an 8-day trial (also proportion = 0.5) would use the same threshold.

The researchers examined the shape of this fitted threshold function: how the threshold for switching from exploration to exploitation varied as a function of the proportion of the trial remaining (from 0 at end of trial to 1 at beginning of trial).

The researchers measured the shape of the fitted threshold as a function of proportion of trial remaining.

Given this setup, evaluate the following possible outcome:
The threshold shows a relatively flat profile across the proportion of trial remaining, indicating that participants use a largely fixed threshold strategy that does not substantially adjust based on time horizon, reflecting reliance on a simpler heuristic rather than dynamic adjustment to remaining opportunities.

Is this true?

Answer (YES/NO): NO